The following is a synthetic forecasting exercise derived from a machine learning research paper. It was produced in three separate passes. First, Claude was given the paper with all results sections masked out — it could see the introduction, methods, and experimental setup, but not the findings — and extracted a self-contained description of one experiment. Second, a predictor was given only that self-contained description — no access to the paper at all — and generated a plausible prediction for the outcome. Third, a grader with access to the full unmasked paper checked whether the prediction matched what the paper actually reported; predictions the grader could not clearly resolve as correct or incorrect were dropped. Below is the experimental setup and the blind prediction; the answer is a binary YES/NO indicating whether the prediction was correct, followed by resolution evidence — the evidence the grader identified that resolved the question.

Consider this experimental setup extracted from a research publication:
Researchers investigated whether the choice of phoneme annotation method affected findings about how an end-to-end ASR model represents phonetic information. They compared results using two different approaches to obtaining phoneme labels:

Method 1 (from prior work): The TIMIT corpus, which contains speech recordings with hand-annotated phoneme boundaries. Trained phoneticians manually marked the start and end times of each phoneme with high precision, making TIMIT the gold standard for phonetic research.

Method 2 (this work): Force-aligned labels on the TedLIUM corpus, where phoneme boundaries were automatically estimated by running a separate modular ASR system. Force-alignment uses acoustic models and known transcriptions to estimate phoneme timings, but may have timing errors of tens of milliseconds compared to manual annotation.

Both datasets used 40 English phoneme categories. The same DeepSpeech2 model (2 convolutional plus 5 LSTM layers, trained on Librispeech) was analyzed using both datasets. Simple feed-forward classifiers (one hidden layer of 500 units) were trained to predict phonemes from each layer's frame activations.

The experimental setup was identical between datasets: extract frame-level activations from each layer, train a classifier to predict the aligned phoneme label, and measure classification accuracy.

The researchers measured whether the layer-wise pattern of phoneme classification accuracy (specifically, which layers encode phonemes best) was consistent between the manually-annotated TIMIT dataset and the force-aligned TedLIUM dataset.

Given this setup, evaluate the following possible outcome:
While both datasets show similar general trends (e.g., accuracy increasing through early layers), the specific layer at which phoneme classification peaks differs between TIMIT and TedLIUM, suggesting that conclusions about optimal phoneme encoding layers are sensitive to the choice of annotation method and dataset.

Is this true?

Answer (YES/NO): NO